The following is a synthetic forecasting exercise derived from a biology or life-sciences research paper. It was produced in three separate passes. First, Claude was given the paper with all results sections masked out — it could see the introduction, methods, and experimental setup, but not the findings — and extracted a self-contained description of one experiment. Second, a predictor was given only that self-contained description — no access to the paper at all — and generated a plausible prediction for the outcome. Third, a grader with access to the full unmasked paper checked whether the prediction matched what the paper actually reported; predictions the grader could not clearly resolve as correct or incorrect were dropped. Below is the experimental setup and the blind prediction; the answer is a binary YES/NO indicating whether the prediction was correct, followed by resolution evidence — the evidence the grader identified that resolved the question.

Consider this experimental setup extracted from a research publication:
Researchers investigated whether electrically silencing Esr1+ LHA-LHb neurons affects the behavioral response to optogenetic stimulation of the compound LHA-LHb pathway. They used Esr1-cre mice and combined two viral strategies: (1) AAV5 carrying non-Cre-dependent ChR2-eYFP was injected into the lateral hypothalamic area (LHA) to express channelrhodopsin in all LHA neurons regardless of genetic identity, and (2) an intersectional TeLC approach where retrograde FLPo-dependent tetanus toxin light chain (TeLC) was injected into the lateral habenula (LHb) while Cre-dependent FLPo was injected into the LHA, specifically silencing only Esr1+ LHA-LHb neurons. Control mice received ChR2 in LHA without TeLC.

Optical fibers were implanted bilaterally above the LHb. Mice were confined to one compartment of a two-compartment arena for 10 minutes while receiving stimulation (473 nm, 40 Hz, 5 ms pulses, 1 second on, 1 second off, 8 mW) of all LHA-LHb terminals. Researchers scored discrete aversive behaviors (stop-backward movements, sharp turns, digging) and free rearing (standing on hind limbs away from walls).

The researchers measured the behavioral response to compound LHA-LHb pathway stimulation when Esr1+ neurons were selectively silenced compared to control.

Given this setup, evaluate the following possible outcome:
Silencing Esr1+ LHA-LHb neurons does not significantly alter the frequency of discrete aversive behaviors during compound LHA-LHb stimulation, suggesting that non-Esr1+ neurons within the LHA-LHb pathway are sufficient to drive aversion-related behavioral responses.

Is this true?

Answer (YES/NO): NO